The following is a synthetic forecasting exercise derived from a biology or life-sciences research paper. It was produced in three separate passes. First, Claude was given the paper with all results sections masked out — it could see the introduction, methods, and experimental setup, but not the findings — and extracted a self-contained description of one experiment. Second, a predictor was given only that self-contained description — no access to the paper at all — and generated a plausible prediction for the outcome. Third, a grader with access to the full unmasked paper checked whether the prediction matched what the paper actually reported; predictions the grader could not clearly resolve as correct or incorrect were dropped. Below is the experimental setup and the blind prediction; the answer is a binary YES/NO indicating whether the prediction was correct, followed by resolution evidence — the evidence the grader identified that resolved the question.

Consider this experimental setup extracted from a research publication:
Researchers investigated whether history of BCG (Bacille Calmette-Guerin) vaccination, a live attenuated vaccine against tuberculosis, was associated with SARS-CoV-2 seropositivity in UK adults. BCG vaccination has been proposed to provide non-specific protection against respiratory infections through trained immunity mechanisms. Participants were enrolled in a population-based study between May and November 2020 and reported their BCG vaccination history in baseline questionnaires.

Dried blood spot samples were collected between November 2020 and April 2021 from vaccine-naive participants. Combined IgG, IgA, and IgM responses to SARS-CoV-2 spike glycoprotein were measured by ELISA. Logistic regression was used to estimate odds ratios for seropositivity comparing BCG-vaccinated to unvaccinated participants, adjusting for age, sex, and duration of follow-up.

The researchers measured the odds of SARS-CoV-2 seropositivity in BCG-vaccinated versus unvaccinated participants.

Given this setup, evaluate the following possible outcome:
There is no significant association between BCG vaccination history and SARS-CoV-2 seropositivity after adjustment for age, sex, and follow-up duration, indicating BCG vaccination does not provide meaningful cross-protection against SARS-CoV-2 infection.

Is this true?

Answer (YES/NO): YES